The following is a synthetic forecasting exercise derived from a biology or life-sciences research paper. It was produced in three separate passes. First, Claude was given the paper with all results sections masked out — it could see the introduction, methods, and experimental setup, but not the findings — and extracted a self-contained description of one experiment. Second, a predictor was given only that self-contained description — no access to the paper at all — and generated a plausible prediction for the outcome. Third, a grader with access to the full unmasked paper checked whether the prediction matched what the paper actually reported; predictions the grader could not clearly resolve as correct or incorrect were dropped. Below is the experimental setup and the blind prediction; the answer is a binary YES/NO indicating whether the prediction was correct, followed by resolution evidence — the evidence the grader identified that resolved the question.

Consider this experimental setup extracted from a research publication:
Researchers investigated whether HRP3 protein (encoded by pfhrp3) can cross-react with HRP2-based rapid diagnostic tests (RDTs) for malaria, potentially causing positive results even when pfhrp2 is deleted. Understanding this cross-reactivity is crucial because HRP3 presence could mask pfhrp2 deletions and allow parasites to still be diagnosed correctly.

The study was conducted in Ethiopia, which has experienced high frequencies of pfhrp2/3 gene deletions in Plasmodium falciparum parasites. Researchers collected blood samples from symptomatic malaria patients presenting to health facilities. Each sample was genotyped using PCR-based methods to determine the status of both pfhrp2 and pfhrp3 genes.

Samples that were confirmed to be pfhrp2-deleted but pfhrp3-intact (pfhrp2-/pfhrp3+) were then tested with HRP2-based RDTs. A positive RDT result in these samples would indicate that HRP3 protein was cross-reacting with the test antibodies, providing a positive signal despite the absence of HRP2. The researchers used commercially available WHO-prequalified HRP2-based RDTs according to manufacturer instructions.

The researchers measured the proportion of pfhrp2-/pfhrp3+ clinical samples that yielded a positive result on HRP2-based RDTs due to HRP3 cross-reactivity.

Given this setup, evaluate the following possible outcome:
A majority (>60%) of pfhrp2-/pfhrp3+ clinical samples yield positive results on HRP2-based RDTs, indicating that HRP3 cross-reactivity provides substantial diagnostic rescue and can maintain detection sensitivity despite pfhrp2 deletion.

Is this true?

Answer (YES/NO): NO